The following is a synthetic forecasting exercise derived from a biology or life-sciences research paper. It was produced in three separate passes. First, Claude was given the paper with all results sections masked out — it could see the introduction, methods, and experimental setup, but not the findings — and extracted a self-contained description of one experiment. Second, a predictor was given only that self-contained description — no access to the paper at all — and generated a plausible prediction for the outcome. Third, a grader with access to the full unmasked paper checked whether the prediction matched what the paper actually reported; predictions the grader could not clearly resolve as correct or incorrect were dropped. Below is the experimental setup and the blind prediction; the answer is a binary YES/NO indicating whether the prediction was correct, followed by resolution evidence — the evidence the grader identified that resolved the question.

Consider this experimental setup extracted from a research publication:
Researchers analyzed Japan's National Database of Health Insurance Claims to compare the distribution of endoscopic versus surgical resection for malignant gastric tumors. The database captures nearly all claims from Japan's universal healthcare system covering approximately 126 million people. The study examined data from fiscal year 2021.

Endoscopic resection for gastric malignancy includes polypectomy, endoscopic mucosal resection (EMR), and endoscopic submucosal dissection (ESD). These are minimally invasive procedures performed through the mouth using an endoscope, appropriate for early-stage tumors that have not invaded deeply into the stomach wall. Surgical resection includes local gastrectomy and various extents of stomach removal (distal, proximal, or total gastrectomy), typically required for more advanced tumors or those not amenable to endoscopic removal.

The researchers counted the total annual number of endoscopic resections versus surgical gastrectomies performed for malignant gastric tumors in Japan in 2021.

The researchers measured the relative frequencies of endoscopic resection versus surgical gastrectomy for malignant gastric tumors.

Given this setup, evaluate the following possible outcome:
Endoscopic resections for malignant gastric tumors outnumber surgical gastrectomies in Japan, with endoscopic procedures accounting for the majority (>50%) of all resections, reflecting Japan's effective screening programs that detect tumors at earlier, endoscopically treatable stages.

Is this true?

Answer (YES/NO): YES